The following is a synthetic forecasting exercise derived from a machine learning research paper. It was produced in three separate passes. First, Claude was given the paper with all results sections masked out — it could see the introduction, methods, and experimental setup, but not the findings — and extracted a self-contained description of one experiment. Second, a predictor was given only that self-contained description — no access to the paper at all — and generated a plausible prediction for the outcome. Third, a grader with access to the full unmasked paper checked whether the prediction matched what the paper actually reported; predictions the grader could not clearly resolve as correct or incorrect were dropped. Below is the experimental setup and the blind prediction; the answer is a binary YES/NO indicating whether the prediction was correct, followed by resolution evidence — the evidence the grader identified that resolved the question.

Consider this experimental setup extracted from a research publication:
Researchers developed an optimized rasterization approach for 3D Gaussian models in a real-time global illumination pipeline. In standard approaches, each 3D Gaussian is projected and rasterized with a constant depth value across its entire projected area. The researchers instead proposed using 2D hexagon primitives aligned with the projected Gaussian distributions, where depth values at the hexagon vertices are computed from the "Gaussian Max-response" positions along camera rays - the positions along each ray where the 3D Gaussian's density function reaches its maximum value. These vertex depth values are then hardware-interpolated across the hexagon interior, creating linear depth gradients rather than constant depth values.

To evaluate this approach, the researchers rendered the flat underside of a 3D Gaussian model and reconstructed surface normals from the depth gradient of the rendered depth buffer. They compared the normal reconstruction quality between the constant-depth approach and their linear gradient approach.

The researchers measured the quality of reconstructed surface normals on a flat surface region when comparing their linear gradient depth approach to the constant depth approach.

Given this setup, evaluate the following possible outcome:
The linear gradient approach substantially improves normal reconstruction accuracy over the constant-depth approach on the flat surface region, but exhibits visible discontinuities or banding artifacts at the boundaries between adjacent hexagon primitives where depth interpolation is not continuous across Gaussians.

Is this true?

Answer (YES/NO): NO